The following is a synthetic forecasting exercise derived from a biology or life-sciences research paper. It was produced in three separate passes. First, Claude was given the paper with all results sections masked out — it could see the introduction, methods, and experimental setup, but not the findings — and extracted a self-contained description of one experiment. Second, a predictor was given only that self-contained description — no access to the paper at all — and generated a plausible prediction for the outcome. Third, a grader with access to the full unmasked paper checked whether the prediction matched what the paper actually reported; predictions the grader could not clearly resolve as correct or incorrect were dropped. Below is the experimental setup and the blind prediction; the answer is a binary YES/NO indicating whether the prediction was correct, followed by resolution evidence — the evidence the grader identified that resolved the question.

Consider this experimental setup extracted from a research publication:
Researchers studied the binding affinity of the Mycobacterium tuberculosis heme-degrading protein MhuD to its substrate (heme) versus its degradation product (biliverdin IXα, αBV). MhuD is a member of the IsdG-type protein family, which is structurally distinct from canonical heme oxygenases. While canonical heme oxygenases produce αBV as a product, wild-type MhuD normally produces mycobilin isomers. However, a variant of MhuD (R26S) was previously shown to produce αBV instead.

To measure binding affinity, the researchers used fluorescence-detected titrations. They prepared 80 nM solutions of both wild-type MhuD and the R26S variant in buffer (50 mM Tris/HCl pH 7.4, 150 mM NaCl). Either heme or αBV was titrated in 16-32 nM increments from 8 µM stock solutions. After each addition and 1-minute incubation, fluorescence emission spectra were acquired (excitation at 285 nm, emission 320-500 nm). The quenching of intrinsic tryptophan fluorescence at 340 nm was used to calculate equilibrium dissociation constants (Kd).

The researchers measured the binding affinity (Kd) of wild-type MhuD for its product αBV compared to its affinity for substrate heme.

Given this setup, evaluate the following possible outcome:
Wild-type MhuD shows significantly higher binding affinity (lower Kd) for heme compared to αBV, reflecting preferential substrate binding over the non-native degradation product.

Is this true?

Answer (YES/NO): YES